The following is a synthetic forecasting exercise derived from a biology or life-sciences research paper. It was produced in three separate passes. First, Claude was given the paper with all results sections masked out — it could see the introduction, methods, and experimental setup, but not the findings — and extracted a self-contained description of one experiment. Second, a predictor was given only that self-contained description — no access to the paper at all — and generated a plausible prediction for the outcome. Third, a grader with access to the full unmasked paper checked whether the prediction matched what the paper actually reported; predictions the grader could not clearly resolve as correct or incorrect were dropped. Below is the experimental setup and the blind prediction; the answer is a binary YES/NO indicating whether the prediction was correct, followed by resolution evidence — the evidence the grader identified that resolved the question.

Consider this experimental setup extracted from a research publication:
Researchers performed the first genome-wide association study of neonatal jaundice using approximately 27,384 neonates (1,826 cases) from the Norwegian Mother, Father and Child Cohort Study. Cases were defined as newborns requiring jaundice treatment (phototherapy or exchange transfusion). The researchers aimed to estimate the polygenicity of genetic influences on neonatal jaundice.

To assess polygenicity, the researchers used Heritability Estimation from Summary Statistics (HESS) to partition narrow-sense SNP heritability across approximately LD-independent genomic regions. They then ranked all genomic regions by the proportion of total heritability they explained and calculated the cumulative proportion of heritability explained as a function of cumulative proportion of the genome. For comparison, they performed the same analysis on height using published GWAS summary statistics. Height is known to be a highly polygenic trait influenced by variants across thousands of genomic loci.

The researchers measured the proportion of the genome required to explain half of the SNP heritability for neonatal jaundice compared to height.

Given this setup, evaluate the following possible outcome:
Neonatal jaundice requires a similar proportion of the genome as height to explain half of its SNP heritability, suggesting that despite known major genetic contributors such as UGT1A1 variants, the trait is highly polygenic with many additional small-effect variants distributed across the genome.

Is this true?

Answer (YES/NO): NO